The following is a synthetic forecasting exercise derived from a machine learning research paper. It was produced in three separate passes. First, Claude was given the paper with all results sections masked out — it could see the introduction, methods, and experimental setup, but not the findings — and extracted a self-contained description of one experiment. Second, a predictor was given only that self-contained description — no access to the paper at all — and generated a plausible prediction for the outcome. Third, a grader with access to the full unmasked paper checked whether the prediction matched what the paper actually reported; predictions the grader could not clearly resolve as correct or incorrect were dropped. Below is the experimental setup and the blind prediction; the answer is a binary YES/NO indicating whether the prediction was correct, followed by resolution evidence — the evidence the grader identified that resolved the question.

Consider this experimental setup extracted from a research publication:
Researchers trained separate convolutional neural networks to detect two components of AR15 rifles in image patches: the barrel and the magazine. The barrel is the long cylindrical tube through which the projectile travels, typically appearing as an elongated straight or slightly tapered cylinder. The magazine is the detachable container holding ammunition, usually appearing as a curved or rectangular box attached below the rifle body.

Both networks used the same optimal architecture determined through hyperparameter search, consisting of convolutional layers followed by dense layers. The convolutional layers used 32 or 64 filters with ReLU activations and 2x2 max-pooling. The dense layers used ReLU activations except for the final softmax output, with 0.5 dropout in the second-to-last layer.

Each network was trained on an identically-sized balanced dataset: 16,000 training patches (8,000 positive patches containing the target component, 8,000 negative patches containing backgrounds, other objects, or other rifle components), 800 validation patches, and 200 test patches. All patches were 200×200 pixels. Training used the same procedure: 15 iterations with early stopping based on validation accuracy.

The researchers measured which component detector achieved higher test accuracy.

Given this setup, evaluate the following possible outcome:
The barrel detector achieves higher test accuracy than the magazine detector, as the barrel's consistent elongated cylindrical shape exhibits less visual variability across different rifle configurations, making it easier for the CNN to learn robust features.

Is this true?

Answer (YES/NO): YES